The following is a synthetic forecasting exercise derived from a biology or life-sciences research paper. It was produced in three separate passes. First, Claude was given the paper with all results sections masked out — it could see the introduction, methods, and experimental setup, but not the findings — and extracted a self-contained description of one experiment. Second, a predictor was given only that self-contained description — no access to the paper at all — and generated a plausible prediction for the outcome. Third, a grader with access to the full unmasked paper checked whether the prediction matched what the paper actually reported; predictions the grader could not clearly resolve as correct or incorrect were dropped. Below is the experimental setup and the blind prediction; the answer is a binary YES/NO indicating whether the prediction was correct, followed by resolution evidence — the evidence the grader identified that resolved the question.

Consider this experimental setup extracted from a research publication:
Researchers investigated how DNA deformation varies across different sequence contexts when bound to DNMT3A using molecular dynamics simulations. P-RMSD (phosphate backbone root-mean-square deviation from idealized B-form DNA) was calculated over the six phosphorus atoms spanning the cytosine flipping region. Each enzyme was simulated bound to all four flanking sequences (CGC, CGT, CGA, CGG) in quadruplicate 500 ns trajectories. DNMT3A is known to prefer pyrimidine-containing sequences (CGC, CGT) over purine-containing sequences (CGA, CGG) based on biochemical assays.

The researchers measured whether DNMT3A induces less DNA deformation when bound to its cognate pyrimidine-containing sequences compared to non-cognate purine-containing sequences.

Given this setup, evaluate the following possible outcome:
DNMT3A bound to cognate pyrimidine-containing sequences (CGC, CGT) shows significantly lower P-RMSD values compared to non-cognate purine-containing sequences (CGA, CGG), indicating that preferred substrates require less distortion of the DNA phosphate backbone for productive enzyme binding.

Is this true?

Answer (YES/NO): NO